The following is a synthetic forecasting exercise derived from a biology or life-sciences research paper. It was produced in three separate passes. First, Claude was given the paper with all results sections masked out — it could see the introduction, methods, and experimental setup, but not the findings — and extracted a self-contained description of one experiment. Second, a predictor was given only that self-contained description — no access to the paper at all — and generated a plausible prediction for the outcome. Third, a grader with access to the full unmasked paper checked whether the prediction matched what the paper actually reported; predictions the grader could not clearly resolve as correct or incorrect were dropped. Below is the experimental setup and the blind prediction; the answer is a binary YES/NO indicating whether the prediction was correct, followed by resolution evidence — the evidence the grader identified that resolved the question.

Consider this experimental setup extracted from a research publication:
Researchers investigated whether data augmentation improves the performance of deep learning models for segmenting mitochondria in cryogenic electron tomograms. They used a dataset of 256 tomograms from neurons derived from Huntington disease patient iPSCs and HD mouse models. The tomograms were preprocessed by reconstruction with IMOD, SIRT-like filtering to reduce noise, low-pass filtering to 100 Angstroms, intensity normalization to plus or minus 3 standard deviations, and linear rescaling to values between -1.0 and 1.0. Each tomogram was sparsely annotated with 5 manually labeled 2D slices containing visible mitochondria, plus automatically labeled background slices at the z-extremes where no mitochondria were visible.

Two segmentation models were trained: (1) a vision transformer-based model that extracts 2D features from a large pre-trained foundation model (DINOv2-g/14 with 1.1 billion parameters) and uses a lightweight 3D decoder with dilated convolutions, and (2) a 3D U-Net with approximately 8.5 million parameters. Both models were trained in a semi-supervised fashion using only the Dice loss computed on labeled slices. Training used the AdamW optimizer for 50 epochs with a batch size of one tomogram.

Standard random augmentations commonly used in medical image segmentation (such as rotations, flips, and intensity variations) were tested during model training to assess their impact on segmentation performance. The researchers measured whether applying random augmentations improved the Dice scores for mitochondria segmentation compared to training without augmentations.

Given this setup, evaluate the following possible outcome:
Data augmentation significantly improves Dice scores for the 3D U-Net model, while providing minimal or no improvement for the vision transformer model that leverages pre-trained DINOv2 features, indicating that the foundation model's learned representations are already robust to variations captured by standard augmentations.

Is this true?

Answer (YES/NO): NO